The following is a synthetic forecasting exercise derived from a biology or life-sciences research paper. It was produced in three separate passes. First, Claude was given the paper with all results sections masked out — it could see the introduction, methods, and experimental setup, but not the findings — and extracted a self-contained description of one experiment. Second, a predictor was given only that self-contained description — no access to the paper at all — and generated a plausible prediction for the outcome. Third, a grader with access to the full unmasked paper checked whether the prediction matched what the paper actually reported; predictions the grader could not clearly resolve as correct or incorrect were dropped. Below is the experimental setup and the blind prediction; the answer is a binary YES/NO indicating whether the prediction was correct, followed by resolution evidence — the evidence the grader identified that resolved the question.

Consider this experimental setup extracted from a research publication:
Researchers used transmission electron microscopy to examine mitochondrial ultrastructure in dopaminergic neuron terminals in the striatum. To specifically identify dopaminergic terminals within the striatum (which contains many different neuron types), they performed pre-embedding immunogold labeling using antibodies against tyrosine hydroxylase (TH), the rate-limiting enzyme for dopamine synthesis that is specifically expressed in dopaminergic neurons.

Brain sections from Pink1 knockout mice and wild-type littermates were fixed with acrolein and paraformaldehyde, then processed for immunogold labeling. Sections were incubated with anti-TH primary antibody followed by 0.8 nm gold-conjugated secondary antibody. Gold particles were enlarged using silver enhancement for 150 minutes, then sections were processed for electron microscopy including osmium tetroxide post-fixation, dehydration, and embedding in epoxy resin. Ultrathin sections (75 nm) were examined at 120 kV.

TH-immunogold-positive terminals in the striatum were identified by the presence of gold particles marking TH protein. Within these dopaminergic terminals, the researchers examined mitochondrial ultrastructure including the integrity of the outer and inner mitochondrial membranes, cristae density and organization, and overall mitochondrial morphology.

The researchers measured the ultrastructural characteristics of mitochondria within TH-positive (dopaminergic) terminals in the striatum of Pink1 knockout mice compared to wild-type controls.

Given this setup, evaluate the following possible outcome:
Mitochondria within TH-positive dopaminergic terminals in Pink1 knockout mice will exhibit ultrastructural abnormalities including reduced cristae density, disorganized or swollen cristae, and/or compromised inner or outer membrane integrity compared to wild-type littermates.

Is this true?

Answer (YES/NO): YES